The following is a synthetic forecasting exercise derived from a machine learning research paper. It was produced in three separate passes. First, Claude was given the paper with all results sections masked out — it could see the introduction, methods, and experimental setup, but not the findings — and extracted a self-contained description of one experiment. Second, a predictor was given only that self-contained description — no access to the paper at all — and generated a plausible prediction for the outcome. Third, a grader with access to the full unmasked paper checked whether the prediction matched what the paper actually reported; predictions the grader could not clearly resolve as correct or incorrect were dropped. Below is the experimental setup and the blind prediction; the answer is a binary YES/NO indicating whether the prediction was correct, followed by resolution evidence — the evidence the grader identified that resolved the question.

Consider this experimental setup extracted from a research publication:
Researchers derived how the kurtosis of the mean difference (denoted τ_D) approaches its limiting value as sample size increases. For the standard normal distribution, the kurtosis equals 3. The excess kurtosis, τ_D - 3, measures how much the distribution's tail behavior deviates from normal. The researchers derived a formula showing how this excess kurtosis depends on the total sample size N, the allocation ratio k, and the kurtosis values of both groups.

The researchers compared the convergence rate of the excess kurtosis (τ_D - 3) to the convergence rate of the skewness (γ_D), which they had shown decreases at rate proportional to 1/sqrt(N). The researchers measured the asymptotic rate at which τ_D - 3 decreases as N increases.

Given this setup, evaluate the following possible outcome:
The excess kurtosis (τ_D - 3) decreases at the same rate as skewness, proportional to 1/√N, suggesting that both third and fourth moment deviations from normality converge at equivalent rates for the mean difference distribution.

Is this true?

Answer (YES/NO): NO